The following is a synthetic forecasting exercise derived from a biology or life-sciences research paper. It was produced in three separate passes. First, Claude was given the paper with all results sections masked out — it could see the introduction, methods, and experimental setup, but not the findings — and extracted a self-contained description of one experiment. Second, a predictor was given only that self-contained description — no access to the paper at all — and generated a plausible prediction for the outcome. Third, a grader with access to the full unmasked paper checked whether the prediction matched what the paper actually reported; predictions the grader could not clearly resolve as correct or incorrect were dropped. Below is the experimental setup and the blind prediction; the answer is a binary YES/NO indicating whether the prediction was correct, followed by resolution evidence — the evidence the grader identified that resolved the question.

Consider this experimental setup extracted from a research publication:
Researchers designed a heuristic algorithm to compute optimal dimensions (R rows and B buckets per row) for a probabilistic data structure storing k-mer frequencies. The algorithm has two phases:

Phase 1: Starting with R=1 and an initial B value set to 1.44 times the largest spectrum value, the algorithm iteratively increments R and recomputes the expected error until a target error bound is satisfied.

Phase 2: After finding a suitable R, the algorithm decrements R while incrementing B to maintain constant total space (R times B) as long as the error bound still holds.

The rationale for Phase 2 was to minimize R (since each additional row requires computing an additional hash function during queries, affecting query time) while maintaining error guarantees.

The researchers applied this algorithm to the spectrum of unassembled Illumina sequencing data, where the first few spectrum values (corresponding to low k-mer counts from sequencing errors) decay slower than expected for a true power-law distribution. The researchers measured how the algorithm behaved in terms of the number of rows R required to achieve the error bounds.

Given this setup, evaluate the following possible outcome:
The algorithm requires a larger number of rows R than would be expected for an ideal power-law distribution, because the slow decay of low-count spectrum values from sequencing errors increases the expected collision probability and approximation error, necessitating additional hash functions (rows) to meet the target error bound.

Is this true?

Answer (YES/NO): YES